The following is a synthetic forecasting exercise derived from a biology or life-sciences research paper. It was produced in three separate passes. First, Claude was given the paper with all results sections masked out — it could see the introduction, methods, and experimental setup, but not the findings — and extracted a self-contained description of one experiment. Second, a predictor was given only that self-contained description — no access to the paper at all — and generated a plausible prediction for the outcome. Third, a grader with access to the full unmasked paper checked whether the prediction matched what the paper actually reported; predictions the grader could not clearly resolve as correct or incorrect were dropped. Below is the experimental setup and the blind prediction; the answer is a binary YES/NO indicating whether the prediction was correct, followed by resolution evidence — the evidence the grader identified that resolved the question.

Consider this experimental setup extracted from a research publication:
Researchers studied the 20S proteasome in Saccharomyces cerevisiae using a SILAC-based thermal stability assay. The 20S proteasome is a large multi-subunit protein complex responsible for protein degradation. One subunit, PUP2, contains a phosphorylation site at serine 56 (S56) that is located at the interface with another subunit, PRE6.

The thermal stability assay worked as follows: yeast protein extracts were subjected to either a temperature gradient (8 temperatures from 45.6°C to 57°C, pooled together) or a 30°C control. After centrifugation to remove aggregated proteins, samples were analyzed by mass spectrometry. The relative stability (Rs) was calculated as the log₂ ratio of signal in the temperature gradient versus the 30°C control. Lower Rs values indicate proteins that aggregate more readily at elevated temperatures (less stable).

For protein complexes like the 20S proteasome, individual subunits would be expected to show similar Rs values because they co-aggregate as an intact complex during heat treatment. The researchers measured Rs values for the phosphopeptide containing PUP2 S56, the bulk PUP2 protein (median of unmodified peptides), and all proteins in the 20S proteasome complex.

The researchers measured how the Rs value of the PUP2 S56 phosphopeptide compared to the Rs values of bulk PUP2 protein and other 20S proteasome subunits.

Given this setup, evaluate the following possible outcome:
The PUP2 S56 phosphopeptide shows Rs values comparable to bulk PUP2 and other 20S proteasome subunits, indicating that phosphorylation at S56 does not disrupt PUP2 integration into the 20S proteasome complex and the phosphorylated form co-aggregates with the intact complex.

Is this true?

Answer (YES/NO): NO